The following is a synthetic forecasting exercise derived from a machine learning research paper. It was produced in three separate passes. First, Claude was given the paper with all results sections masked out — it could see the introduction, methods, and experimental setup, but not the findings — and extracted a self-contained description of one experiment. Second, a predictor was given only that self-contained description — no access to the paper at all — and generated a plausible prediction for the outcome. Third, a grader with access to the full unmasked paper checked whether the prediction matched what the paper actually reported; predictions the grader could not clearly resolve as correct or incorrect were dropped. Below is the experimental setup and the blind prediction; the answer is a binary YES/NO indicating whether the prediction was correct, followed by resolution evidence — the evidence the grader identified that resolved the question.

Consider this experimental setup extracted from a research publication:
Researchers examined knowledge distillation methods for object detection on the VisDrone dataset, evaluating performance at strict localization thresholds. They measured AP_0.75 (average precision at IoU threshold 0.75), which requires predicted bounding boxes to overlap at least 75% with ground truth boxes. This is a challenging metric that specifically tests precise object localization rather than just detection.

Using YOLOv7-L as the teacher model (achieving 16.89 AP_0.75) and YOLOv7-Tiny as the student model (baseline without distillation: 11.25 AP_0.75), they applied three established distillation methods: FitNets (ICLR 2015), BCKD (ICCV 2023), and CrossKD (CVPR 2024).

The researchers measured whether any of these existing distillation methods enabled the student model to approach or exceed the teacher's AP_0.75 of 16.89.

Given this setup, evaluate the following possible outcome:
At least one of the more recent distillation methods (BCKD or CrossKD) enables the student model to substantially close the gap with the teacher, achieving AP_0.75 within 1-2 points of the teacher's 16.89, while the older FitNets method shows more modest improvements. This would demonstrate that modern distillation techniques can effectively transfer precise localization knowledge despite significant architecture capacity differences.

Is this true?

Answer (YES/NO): YES